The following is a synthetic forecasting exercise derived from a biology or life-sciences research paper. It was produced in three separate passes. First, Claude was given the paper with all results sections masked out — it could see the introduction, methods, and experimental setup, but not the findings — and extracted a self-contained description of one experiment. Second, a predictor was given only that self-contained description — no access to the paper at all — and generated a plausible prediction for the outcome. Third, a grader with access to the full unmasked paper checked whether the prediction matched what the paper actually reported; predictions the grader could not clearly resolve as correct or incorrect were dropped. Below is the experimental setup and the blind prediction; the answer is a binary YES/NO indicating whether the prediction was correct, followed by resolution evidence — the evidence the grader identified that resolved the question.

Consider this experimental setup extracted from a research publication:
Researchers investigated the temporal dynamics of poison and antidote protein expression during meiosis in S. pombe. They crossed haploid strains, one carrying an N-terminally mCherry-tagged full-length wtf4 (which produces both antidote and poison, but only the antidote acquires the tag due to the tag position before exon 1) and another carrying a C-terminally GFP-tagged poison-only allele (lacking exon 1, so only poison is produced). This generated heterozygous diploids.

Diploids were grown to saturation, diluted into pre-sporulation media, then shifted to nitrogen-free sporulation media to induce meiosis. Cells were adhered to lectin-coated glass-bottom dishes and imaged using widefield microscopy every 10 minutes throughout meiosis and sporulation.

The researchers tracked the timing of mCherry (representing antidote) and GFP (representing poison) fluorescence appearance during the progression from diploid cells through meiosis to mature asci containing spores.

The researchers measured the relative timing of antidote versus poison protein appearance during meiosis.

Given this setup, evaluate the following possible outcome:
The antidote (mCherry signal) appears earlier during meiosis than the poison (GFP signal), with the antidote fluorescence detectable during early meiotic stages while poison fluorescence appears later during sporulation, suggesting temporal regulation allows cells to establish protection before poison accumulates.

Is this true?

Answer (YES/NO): NO